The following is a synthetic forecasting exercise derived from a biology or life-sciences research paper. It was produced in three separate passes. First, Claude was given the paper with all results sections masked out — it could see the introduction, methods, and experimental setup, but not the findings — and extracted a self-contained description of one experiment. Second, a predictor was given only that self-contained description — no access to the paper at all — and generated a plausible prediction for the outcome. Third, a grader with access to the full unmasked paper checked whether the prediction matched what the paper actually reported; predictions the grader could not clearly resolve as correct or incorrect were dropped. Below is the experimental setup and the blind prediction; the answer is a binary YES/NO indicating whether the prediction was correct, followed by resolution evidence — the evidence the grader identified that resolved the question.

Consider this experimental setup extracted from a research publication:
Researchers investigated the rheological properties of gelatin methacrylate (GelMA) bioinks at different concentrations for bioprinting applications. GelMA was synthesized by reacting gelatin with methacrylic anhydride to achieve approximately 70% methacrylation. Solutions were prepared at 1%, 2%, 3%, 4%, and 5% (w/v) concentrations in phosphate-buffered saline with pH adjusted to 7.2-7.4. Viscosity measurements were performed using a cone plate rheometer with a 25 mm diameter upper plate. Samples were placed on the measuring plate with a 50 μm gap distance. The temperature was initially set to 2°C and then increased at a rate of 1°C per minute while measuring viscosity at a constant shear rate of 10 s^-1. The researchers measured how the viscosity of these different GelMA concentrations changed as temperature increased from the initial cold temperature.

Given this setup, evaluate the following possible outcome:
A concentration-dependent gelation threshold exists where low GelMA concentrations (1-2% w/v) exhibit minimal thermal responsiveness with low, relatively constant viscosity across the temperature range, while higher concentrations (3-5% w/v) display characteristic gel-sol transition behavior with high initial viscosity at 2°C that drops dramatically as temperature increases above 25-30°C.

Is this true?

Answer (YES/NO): YES